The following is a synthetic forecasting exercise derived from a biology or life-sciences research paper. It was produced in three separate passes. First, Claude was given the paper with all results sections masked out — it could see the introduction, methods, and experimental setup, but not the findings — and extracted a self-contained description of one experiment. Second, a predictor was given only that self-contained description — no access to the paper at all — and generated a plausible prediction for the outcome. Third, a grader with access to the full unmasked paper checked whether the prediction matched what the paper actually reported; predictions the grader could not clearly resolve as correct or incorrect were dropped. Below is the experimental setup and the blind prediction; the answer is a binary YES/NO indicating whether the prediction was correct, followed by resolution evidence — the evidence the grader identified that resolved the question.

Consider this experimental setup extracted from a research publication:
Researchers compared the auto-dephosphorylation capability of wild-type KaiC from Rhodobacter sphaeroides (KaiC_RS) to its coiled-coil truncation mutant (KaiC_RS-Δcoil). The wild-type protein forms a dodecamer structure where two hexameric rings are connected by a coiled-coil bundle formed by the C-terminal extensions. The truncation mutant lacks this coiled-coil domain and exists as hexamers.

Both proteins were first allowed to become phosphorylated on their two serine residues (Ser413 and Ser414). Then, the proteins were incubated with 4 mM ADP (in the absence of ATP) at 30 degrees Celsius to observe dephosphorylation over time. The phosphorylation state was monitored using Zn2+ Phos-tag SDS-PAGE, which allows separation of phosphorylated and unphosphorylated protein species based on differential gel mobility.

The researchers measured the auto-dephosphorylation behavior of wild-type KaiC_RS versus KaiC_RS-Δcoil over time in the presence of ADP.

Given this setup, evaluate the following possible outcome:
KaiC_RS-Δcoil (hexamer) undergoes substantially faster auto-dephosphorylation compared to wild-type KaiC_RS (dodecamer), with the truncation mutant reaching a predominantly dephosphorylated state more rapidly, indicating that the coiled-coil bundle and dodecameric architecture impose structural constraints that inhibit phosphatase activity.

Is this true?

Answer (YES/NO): NO